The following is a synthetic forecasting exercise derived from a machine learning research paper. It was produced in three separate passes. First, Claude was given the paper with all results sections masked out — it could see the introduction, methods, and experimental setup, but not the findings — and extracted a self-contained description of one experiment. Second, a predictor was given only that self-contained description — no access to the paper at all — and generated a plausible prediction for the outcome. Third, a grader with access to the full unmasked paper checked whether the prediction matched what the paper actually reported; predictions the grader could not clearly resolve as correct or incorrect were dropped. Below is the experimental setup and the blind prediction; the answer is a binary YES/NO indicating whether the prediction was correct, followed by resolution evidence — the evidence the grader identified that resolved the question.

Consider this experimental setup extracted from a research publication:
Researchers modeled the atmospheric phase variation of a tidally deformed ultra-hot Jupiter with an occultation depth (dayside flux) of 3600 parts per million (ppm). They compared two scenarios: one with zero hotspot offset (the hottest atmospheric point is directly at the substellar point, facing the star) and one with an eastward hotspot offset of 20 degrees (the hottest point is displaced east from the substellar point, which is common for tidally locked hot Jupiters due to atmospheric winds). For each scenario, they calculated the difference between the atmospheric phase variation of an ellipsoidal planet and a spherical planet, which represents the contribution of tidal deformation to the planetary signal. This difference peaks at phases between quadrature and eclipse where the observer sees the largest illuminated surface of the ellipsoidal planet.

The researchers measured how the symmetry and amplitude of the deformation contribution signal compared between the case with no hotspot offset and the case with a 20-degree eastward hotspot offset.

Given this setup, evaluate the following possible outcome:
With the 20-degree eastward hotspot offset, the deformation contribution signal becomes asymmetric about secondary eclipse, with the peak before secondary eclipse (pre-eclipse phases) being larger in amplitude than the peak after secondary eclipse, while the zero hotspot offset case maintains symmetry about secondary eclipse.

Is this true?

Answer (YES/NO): YES